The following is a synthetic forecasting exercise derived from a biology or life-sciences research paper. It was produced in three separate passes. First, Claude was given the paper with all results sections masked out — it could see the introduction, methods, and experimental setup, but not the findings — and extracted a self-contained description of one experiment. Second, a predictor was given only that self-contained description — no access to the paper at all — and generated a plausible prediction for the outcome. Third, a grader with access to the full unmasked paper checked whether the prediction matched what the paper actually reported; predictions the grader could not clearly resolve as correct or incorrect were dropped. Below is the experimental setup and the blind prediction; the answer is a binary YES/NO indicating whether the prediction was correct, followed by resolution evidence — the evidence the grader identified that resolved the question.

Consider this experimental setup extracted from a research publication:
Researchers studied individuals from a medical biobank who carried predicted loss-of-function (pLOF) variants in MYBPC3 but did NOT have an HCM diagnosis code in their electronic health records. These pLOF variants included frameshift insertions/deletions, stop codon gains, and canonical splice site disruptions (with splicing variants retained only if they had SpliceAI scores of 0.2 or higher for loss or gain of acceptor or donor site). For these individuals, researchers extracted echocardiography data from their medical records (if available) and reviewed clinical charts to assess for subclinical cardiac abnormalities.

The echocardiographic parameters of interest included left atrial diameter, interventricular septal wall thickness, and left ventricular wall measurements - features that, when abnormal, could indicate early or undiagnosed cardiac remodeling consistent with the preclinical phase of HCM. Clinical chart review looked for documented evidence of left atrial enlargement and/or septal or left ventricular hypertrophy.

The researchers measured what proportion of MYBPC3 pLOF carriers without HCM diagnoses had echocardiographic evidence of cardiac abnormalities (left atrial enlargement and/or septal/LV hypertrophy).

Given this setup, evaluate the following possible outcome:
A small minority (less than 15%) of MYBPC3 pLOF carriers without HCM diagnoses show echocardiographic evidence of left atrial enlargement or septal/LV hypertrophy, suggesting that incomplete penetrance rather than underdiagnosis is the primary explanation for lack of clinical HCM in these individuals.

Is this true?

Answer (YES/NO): NO